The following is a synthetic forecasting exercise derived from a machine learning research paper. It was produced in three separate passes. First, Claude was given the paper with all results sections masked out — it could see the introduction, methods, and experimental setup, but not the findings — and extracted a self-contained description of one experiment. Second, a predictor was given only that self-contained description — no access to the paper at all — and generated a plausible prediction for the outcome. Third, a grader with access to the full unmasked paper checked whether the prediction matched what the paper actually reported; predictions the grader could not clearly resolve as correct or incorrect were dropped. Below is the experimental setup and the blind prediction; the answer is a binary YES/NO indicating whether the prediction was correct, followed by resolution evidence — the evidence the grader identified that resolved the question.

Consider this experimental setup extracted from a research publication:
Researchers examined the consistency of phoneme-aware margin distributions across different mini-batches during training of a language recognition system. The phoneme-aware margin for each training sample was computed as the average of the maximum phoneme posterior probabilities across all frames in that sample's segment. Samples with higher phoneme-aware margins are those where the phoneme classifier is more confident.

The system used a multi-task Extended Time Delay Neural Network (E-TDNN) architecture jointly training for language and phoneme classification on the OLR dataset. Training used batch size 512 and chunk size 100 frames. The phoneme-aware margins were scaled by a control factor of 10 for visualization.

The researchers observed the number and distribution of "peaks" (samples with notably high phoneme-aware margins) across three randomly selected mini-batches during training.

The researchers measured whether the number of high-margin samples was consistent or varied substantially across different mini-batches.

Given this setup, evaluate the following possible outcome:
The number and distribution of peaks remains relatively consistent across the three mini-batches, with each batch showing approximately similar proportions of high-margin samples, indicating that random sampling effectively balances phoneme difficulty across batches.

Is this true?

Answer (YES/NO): YES